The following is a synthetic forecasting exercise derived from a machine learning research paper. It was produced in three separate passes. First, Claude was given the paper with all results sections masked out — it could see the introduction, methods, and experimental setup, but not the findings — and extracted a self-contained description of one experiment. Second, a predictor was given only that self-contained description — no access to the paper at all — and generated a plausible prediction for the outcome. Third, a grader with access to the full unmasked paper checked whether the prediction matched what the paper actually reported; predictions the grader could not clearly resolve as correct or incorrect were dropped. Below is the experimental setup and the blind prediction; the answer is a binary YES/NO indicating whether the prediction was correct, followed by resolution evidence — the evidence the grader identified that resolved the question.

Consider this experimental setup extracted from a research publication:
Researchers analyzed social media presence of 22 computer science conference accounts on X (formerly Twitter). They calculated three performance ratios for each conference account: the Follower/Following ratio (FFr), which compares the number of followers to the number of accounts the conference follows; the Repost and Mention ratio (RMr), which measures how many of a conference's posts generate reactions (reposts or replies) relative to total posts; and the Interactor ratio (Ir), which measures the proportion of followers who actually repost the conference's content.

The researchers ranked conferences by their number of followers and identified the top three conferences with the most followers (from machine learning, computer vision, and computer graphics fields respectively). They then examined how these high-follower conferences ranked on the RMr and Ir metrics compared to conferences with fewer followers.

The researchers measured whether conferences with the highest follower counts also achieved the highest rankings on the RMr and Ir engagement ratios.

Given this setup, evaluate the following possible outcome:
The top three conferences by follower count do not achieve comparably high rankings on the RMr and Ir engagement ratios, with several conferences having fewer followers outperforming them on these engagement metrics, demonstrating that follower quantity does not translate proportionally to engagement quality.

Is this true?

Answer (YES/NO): YES